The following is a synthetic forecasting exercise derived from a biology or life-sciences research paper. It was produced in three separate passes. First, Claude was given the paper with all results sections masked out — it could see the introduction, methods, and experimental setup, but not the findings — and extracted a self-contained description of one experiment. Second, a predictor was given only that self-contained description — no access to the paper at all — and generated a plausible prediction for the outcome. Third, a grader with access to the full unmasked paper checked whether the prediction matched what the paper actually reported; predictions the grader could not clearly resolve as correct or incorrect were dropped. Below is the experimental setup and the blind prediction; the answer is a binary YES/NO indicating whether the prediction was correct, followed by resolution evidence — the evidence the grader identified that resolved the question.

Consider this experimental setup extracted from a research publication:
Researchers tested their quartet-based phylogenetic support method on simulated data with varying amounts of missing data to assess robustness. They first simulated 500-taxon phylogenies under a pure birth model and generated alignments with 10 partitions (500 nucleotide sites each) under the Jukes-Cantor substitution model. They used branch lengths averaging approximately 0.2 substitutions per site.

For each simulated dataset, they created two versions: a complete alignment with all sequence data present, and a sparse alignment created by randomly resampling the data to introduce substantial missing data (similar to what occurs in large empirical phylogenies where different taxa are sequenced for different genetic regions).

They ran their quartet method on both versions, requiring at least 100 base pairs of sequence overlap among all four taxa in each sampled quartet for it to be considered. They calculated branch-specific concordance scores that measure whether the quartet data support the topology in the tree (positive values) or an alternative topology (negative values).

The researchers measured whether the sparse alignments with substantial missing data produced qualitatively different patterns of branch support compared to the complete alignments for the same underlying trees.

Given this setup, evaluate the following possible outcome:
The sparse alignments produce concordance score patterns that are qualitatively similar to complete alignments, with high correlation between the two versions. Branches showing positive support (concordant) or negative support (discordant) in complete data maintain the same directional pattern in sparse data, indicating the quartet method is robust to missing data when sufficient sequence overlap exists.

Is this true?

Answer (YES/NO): YES